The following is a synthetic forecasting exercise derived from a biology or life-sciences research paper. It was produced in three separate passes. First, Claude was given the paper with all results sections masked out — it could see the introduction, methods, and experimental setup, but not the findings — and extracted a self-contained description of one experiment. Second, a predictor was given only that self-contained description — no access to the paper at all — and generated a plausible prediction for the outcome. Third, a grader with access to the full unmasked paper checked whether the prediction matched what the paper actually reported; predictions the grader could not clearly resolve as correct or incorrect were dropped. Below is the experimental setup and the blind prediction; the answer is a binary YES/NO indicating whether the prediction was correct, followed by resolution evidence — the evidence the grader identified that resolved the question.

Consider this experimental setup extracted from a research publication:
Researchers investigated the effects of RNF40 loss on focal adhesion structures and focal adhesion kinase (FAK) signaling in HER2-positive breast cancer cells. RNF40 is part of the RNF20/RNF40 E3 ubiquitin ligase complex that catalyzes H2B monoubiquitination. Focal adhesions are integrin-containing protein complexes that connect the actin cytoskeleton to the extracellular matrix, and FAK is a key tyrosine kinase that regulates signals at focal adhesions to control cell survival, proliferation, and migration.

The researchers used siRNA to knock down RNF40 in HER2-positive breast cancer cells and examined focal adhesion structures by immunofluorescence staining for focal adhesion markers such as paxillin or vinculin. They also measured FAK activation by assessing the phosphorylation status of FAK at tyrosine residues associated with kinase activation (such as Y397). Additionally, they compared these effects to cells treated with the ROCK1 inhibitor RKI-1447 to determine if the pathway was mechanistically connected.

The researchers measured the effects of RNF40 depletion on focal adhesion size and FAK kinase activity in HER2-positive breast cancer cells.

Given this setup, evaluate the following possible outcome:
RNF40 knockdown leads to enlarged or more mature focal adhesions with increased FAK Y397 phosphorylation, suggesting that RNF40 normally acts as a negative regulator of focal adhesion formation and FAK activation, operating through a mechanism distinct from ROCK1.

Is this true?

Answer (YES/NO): NO